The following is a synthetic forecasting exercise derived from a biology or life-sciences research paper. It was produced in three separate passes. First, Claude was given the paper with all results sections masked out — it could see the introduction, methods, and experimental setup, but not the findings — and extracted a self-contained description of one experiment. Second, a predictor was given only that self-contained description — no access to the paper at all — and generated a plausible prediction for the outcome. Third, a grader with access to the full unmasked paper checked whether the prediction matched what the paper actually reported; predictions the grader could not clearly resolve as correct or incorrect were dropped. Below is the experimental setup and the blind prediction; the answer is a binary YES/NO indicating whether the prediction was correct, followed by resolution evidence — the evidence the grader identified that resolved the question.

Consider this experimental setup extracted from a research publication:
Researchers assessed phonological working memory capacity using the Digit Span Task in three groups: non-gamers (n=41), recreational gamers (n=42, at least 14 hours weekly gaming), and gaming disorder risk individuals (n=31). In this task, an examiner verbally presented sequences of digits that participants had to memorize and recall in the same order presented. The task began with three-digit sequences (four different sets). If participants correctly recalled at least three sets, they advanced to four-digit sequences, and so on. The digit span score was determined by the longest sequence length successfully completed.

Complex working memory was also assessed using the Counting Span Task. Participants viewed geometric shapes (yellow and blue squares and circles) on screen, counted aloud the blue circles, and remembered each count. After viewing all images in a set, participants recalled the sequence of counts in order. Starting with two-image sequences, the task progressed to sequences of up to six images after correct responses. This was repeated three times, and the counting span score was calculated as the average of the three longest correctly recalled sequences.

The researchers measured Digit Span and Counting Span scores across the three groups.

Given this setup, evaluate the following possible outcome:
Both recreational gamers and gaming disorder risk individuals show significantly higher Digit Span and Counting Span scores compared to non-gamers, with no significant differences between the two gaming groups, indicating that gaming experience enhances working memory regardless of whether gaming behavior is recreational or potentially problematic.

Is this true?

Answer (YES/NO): NO